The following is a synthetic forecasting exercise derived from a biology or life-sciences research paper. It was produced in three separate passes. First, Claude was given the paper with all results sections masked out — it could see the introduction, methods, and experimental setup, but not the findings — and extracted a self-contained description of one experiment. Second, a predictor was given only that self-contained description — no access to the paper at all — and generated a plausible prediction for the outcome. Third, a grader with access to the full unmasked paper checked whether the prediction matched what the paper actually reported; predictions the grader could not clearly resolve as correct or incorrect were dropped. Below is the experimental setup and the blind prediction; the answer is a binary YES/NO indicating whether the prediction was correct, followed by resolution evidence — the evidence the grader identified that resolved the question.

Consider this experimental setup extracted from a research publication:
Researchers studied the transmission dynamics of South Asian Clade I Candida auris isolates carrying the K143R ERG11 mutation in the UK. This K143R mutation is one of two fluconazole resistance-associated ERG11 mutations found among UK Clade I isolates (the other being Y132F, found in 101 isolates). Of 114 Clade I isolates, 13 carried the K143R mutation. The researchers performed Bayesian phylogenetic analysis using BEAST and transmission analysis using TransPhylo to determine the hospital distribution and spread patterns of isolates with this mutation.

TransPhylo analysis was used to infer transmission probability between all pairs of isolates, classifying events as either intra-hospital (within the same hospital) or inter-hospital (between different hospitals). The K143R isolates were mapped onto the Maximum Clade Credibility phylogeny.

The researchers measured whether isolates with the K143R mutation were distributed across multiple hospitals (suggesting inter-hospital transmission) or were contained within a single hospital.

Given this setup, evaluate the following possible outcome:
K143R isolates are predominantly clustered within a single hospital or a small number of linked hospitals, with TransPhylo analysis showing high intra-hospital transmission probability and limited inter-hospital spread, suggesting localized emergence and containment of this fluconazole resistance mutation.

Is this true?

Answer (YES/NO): YES